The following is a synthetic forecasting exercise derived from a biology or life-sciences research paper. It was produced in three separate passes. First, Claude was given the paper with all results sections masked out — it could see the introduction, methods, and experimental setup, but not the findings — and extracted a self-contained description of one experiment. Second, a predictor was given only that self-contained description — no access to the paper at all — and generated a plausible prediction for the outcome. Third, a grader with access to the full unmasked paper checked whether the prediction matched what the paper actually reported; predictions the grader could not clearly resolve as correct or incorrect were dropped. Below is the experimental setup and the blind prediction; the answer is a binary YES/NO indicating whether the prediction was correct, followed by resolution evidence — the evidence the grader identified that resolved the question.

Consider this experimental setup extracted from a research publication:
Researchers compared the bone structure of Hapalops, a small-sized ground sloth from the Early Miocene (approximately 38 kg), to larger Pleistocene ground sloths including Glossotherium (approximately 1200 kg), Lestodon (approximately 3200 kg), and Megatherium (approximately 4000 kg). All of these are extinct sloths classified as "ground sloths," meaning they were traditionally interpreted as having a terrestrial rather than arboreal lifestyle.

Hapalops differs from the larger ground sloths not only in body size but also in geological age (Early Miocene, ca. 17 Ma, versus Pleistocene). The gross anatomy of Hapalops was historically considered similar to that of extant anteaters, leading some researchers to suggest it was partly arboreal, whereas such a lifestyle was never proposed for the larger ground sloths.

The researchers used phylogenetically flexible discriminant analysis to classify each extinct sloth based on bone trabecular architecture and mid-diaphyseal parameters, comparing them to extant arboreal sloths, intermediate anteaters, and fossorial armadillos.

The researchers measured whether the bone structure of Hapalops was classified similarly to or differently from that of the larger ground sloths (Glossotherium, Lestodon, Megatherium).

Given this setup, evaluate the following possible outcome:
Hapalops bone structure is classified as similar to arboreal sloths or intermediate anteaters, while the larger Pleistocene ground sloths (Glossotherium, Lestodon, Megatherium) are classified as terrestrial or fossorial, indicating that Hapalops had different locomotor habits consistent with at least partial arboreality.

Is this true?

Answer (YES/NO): NO